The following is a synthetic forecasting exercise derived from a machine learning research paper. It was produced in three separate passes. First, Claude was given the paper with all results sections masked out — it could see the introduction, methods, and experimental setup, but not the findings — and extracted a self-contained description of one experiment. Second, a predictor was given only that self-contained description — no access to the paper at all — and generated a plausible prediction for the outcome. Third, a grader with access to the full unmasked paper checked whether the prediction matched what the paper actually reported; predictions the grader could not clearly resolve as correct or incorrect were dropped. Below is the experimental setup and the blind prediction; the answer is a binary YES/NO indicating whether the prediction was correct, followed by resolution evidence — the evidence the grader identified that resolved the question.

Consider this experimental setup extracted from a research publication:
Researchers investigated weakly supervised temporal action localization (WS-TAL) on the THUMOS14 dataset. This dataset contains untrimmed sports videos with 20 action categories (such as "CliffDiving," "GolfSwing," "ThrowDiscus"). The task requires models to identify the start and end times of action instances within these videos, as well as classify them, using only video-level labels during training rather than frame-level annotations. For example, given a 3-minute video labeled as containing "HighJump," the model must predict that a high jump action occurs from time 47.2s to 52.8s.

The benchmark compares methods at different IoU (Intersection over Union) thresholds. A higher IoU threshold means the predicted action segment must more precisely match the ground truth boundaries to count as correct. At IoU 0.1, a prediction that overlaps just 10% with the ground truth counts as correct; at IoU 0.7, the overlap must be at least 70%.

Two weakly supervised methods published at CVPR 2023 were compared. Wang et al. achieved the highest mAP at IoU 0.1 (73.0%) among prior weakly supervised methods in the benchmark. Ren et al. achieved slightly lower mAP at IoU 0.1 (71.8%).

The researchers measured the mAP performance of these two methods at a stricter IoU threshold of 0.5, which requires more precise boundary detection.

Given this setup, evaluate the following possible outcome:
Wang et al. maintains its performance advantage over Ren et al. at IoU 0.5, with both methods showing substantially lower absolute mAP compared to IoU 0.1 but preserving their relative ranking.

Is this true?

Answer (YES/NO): NO